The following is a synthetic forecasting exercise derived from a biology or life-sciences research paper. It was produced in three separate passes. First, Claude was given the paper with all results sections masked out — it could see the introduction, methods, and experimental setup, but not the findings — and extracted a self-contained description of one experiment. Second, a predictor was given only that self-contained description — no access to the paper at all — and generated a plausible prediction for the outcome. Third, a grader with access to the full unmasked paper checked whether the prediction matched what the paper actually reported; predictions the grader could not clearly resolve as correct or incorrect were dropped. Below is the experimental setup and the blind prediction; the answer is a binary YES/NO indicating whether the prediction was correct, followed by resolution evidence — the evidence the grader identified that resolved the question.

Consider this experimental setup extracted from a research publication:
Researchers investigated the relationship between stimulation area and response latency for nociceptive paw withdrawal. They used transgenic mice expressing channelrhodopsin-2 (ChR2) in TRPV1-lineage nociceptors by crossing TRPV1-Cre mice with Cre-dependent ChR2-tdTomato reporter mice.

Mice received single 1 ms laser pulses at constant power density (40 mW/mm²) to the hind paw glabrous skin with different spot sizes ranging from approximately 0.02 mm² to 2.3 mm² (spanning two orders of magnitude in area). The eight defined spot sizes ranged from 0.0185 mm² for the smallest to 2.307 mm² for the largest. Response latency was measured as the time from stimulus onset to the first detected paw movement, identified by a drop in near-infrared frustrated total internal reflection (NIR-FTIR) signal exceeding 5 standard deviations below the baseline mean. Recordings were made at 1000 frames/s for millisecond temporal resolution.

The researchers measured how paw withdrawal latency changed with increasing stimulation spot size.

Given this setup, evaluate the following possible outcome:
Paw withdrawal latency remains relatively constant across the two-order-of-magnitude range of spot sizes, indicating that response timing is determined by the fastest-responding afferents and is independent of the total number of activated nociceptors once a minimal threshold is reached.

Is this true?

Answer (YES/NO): NO